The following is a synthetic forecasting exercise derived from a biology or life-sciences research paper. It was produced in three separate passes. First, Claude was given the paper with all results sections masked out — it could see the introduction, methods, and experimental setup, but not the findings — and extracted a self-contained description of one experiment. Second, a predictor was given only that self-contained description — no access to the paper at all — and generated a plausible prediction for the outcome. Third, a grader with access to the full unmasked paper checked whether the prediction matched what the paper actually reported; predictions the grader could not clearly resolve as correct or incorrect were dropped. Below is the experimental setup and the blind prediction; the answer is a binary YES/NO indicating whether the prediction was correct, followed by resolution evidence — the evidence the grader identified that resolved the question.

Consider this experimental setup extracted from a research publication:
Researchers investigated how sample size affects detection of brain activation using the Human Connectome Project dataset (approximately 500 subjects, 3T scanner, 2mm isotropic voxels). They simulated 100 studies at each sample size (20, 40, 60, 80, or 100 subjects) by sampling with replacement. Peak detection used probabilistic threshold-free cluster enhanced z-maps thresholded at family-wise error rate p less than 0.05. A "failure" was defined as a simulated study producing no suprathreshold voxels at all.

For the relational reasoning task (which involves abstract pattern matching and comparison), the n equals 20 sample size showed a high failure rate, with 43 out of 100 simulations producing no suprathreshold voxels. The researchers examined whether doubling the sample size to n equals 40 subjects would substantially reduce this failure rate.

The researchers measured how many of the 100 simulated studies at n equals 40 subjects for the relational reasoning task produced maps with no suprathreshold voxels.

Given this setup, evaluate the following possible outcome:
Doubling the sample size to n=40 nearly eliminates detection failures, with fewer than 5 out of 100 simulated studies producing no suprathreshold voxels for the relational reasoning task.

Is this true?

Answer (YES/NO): YES